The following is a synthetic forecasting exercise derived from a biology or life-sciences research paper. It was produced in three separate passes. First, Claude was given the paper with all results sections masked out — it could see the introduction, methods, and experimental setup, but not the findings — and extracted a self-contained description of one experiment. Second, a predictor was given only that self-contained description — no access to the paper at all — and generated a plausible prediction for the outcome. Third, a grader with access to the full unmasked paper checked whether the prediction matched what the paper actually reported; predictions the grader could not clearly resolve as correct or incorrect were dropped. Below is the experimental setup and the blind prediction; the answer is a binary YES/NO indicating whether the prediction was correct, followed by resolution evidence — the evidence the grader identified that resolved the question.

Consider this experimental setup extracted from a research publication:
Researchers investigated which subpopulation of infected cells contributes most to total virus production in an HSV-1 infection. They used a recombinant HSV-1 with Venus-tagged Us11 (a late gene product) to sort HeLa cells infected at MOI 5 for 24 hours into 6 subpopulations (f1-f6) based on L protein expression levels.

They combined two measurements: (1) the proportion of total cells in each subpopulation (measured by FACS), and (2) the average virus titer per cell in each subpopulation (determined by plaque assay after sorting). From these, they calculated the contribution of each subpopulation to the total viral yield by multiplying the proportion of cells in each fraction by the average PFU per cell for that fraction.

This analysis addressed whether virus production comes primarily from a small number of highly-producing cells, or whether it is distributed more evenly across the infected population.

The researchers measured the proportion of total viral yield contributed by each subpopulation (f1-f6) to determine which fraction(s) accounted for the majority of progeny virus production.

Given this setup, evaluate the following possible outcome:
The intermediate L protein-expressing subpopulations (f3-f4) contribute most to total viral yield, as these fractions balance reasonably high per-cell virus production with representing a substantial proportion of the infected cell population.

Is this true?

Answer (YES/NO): NO